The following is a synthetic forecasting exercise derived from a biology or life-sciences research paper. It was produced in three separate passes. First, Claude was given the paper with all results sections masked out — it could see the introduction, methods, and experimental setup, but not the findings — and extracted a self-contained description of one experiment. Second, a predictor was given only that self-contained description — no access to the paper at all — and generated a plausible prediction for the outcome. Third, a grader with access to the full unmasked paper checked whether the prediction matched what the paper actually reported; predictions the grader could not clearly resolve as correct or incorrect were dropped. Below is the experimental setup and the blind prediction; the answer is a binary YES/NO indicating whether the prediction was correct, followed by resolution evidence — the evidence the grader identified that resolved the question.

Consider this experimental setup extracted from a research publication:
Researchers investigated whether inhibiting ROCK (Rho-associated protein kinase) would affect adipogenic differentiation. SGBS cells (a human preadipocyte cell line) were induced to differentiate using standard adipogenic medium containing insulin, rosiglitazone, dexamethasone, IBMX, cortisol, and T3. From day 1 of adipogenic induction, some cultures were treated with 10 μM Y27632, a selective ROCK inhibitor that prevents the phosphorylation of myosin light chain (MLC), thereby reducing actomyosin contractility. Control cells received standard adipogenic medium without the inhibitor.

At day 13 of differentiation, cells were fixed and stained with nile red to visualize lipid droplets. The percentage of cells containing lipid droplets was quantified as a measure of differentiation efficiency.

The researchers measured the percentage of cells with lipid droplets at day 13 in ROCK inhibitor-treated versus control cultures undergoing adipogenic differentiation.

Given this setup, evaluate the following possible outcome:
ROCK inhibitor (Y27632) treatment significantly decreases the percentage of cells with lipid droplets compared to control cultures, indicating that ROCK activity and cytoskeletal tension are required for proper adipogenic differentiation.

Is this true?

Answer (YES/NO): NO